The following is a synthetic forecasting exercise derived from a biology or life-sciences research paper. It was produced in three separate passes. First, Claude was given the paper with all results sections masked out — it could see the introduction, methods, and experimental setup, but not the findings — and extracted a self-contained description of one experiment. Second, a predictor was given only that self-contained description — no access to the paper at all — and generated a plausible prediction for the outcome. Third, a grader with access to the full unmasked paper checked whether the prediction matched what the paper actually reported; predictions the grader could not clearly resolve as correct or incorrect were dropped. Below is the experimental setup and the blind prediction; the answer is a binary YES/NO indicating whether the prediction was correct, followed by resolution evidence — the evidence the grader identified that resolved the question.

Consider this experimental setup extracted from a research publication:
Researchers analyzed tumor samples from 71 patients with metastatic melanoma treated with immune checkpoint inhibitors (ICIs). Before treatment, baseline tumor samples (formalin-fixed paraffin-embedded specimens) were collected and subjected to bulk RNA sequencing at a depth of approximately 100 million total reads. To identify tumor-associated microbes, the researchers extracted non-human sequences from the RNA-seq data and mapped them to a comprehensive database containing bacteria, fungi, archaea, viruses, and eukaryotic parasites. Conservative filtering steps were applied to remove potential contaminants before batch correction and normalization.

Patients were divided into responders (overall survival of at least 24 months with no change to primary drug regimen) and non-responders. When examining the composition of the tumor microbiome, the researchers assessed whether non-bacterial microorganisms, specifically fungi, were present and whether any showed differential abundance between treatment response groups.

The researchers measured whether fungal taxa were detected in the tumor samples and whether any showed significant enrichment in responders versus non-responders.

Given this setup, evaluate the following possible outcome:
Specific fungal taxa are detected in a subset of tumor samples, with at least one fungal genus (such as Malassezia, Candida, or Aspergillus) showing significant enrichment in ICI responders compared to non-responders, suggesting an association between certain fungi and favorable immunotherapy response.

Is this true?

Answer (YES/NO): NO